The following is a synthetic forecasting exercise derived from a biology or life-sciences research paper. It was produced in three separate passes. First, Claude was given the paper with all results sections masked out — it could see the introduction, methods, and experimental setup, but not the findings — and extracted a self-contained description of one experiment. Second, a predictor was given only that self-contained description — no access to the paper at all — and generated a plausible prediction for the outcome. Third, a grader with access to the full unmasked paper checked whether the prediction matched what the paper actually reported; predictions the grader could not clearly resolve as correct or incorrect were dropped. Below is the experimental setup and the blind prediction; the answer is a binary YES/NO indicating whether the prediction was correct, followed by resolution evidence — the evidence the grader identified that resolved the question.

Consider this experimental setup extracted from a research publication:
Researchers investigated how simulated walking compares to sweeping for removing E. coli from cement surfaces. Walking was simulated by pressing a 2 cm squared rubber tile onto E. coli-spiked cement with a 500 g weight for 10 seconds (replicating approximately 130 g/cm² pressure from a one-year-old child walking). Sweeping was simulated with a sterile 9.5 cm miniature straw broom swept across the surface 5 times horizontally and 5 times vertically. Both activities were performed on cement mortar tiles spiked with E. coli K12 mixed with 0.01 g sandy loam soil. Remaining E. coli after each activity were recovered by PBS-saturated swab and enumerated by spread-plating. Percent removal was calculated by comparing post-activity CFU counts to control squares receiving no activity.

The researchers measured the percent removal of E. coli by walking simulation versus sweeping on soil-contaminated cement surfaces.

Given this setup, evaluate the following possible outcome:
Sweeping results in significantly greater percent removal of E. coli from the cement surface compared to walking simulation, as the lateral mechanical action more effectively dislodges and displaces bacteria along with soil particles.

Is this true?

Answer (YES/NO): YES